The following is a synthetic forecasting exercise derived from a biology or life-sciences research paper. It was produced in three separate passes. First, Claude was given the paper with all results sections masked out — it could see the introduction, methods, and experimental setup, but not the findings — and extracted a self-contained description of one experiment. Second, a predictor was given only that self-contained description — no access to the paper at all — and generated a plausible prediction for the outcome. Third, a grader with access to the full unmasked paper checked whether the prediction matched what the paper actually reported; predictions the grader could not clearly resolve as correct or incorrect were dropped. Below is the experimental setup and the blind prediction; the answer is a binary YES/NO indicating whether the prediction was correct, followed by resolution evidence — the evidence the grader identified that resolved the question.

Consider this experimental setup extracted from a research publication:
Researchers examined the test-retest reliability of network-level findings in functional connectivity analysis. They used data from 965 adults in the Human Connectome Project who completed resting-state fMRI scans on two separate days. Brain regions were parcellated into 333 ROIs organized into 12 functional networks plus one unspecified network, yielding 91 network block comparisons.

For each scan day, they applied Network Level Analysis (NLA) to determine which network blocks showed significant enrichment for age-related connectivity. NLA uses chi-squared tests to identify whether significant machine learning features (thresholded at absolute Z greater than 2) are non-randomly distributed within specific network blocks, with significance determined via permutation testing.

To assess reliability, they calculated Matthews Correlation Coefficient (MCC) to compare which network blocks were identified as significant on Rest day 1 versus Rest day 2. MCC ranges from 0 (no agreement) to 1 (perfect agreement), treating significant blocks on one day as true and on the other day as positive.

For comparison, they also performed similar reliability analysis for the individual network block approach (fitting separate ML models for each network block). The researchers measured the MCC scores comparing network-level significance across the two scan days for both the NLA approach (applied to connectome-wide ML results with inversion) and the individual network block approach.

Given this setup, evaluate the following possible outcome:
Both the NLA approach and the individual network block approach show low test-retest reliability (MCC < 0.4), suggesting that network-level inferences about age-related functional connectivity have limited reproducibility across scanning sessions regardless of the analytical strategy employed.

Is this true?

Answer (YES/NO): NO